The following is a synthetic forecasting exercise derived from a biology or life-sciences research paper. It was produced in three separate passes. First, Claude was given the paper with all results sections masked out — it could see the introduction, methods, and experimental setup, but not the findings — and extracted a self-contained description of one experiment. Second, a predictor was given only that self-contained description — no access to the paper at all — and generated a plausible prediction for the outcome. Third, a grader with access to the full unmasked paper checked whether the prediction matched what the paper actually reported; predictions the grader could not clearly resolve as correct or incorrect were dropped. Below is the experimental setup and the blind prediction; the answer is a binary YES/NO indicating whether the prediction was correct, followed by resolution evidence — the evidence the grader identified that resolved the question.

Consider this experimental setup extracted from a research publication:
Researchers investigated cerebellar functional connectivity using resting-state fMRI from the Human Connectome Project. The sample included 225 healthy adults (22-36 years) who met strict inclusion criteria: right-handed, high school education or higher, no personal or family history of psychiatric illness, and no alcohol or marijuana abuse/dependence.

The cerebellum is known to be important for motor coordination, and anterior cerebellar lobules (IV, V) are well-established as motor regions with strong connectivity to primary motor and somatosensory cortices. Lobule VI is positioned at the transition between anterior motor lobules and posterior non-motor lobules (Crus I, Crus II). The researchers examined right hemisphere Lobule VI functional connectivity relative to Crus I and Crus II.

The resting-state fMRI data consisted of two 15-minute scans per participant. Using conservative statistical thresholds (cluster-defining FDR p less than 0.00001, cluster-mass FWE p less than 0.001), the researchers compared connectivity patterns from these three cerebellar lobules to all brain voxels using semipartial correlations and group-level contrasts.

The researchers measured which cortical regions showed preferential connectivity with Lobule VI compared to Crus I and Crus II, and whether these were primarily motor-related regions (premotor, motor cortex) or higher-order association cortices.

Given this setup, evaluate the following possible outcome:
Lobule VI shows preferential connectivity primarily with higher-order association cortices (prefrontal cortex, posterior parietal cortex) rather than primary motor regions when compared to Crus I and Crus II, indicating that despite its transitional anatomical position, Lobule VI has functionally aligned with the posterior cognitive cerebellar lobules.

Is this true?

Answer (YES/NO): NO